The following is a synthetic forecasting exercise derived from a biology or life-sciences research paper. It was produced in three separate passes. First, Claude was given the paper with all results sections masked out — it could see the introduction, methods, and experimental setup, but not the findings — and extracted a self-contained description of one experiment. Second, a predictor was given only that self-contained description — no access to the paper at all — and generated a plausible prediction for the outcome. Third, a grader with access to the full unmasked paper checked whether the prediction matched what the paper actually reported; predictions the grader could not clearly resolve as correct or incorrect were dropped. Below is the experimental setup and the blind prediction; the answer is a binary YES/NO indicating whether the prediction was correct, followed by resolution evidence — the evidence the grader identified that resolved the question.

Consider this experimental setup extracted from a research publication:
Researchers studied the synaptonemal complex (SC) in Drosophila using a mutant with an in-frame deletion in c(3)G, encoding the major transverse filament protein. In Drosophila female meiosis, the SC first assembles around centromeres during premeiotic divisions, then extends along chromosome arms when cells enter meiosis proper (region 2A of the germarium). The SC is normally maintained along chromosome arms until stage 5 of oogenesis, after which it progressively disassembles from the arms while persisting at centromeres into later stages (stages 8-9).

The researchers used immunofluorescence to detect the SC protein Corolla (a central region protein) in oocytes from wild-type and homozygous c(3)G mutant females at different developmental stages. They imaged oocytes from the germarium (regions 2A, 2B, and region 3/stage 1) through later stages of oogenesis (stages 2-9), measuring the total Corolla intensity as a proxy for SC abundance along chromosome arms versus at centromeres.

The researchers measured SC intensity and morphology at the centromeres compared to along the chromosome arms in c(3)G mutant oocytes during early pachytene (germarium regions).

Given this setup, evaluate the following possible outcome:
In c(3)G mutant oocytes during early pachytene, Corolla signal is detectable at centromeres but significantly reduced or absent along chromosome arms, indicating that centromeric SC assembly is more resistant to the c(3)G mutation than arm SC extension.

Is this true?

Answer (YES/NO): YES